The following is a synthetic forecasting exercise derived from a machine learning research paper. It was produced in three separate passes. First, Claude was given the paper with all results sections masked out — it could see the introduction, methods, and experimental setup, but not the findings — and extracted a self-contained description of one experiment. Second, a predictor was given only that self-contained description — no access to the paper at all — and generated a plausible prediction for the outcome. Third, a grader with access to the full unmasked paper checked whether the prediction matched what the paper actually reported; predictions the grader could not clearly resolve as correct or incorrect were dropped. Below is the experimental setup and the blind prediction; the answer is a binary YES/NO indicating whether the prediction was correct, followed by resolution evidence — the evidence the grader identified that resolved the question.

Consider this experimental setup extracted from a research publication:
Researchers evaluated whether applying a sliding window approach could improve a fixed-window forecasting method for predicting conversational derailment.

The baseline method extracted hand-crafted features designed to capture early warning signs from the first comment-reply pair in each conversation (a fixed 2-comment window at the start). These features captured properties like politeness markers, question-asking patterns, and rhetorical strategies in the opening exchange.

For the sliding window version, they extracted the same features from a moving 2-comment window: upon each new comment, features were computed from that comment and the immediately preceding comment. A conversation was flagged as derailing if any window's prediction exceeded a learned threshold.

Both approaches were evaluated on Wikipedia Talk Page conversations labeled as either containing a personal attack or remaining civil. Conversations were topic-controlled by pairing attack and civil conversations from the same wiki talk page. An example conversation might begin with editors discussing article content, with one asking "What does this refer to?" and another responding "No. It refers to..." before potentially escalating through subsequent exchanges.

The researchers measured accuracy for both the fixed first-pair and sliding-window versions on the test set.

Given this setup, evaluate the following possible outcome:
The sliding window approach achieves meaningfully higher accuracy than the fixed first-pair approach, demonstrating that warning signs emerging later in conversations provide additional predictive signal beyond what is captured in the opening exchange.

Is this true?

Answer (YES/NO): NO